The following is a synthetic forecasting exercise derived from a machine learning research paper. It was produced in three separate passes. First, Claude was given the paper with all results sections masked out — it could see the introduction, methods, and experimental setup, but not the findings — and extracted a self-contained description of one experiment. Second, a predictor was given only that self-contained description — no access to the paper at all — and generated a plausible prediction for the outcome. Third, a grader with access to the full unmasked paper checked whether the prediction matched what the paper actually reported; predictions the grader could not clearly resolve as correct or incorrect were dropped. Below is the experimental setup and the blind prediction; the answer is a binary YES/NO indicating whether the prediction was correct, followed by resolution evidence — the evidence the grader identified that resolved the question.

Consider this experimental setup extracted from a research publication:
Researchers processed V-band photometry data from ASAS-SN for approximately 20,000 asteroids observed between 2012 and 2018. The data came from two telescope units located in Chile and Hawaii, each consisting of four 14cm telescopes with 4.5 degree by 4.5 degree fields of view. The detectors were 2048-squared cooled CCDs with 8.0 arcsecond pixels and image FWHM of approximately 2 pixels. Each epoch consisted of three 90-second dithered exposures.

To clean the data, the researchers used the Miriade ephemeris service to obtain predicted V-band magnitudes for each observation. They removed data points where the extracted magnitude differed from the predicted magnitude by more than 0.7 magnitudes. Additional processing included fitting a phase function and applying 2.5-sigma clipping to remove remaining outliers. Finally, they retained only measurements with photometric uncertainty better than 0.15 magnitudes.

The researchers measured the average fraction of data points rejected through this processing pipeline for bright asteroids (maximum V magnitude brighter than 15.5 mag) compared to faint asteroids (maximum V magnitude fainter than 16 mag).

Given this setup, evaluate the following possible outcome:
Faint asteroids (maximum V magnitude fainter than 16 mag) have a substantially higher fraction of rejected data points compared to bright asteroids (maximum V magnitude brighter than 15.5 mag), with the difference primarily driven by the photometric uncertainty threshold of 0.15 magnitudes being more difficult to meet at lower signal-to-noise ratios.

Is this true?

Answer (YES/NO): NO